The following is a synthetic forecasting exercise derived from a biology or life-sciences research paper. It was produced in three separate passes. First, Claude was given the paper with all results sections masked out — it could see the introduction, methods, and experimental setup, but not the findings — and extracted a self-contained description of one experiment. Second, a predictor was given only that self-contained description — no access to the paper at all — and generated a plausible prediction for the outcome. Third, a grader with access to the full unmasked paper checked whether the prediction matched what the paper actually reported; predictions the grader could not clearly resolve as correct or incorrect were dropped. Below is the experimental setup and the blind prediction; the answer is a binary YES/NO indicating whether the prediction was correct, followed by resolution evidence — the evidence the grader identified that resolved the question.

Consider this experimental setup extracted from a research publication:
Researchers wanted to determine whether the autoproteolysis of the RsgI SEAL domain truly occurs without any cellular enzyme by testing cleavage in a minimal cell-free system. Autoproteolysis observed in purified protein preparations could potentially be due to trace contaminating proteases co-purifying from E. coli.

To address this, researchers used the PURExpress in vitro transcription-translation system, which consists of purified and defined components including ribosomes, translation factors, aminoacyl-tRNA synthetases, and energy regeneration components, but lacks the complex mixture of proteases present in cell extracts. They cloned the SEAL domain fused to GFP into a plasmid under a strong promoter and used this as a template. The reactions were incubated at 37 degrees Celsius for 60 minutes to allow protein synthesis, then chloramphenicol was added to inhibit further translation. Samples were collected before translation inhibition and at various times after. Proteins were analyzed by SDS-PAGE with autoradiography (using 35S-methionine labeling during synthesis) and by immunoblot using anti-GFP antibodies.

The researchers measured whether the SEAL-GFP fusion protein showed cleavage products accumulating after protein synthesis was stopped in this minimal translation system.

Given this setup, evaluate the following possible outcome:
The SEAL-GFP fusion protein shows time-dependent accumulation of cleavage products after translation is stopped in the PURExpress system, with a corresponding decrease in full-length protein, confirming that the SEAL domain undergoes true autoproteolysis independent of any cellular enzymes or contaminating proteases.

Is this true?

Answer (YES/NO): YES